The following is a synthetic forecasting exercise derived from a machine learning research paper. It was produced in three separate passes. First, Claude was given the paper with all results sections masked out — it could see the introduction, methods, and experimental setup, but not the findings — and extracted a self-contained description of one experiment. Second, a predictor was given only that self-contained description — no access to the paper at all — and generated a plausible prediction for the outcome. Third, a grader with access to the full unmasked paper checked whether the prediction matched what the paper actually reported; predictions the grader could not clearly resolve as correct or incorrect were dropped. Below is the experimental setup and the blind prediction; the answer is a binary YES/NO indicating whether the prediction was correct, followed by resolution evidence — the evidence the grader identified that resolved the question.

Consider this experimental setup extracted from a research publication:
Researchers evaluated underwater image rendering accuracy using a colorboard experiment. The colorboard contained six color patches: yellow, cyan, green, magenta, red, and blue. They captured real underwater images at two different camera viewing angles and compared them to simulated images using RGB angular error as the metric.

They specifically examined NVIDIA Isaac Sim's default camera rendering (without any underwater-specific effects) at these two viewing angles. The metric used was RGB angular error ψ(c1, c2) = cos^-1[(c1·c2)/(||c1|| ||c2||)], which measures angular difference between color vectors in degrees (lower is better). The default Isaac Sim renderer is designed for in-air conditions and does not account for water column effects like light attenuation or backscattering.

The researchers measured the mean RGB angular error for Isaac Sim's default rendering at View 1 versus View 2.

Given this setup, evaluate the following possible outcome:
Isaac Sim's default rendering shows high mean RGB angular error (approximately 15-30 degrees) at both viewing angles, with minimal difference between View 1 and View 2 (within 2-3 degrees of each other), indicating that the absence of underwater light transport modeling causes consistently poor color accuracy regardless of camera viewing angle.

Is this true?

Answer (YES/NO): NO